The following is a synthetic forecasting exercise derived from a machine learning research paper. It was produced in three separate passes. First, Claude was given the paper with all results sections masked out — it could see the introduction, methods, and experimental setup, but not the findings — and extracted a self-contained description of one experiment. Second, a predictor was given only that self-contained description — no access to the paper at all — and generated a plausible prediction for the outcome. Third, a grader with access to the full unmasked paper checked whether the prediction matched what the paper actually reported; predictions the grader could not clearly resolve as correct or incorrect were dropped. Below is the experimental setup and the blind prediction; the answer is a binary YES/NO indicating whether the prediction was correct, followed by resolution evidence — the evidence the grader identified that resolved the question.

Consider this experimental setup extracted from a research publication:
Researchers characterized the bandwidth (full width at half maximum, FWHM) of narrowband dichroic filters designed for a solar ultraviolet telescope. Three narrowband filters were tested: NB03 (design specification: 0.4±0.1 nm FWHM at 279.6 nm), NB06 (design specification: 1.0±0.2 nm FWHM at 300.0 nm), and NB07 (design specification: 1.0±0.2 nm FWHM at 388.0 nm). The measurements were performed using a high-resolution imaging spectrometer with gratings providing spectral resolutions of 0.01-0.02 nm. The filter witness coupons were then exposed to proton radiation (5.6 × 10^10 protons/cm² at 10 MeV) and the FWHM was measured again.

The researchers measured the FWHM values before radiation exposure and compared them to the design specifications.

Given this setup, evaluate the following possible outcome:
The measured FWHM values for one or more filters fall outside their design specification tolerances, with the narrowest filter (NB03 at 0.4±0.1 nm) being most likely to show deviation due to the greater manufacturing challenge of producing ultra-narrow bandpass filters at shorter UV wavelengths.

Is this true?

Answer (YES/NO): NO